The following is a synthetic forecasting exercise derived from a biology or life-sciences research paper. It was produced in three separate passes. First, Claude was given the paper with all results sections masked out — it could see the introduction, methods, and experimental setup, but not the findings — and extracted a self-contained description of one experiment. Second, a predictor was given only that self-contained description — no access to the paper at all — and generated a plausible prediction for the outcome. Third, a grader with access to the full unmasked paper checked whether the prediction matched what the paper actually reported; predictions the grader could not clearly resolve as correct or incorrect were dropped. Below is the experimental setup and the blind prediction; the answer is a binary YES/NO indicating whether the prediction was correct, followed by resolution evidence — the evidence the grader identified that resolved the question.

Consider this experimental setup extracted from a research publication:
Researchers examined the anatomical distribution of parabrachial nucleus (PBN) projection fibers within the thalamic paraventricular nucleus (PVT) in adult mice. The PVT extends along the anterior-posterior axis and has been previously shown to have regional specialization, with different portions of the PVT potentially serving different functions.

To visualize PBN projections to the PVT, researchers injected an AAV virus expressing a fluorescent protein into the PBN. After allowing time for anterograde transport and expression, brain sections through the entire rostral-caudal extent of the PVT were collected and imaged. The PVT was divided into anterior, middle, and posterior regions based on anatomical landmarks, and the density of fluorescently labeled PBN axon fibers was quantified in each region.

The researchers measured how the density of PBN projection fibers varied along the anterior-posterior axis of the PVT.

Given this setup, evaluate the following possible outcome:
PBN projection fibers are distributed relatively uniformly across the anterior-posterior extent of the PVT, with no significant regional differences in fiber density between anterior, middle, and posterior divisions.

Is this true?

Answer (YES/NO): NO